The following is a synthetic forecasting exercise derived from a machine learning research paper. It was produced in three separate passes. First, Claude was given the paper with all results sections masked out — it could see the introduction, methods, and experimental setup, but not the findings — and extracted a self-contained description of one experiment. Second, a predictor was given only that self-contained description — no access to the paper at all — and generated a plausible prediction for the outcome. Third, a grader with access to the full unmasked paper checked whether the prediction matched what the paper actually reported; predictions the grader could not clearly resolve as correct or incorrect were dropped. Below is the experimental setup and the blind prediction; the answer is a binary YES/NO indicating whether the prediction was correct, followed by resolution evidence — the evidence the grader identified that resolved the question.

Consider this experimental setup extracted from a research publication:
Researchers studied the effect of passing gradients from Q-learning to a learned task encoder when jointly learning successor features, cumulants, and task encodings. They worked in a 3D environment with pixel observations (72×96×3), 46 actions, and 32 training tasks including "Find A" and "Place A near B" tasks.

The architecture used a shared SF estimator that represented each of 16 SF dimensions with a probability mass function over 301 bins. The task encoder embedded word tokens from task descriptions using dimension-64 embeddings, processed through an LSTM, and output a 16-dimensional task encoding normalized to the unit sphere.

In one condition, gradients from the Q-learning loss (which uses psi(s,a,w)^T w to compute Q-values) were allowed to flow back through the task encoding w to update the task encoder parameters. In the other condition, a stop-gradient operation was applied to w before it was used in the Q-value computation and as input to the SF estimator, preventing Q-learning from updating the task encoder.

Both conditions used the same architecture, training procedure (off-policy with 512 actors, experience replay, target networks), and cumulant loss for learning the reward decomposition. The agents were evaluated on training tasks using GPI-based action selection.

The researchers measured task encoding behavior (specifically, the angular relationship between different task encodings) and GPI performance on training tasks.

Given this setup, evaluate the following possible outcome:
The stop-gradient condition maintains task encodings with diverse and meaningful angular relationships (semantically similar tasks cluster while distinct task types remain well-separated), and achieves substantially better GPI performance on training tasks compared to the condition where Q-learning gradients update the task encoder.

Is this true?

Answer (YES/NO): NO